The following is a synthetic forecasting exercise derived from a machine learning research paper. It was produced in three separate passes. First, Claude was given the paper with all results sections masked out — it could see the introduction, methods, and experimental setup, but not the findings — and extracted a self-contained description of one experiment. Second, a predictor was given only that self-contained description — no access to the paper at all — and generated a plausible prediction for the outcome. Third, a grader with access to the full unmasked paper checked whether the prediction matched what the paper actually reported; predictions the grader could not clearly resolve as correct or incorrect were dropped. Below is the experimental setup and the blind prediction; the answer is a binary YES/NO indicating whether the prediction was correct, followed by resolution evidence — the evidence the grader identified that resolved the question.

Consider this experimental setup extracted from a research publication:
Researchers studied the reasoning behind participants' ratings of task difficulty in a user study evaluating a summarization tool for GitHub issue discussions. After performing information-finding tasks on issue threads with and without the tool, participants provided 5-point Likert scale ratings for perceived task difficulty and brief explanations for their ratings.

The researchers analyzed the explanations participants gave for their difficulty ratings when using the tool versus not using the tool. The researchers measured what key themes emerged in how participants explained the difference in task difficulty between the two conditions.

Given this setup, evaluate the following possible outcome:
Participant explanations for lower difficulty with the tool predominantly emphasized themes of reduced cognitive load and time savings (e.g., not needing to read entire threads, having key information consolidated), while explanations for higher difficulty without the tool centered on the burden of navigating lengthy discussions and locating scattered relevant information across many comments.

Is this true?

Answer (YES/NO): YES